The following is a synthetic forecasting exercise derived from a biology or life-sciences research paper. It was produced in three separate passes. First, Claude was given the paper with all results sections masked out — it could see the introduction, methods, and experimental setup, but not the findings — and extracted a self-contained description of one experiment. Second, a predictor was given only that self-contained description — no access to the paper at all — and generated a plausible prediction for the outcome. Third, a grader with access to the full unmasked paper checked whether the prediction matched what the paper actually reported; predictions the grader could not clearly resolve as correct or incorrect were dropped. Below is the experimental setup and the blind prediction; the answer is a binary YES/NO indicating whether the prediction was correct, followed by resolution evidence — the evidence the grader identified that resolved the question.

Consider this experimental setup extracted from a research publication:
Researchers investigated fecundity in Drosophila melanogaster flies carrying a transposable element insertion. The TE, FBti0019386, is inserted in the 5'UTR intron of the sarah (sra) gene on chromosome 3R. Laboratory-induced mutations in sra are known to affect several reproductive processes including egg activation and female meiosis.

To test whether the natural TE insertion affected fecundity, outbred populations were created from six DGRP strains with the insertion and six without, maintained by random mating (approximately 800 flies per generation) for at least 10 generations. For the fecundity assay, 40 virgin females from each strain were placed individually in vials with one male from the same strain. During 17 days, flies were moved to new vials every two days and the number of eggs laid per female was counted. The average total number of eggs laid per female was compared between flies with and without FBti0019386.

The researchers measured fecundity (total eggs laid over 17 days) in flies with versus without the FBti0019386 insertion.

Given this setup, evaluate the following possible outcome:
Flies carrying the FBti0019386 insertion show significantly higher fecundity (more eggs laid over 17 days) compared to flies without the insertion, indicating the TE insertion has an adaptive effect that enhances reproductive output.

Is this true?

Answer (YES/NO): NO